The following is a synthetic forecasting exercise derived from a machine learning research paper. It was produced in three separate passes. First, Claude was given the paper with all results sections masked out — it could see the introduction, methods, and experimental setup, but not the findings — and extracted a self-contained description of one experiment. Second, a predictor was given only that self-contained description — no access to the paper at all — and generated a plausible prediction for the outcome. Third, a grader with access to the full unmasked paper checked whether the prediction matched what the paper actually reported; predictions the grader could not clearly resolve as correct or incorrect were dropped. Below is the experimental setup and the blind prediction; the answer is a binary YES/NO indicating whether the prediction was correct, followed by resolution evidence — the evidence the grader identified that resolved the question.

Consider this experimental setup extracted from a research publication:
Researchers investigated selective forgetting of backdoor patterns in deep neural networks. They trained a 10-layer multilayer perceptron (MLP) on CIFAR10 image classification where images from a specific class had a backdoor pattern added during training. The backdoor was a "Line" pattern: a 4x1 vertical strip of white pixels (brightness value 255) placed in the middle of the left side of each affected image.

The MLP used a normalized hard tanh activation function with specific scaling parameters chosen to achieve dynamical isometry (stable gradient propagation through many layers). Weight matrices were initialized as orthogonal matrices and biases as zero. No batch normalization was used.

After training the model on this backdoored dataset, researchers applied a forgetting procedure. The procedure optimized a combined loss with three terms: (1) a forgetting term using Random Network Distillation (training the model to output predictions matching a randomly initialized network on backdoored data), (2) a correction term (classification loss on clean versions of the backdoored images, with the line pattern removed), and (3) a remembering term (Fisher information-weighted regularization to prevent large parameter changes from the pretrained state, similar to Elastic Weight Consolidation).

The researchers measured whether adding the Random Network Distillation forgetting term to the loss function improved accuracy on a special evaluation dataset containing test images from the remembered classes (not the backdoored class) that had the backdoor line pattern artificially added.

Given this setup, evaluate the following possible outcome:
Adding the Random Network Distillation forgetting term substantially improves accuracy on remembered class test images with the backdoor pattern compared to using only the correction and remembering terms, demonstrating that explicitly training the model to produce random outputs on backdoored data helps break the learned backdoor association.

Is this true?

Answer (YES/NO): NO